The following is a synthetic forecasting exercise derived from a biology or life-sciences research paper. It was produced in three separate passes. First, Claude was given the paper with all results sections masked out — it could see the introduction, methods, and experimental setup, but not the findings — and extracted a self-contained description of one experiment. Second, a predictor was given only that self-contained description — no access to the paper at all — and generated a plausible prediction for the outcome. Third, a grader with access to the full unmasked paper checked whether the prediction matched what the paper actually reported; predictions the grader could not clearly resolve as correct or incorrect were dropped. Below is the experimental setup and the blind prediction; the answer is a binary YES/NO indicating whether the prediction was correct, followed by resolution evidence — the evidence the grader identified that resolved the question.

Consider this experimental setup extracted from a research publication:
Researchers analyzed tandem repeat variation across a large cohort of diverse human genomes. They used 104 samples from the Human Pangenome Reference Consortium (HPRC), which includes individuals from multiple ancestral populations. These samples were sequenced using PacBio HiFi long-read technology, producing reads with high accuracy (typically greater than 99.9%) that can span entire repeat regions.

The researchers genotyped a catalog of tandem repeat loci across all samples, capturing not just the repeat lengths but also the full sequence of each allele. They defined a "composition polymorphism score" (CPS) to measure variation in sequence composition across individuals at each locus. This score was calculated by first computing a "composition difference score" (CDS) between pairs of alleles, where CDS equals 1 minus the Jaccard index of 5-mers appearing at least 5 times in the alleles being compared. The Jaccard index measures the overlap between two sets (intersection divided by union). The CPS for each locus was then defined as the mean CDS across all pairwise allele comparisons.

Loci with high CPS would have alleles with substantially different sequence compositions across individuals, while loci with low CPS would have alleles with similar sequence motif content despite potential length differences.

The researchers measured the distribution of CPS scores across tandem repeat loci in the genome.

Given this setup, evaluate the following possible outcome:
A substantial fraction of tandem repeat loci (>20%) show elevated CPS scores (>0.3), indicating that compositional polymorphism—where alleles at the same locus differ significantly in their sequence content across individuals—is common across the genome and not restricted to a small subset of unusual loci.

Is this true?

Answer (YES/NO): NO